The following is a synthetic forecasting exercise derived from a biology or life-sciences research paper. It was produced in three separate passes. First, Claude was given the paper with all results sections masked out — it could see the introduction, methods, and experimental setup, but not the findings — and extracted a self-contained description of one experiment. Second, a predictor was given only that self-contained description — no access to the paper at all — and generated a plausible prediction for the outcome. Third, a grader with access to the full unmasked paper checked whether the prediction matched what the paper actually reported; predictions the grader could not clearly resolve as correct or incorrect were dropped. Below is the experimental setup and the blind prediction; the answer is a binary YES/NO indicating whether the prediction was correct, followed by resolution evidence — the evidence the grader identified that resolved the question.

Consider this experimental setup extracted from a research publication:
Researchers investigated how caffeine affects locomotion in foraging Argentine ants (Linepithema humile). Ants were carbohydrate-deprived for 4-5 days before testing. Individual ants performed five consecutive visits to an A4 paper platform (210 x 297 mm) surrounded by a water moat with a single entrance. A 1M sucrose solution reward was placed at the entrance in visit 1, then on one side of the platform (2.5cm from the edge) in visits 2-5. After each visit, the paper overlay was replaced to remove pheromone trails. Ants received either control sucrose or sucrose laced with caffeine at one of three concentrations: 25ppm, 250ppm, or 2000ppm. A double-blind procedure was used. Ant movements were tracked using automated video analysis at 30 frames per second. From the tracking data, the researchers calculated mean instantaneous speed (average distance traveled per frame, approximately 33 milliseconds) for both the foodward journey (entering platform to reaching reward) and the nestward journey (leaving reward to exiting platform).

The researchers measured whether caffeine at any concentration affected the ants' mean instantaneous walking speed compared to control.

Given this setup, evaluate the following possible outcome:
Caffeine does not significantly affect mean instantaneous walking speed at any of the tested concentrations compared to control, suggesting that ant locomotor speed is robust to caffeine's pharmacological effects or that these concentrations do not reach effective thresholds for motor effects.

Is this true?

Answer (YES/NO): YES